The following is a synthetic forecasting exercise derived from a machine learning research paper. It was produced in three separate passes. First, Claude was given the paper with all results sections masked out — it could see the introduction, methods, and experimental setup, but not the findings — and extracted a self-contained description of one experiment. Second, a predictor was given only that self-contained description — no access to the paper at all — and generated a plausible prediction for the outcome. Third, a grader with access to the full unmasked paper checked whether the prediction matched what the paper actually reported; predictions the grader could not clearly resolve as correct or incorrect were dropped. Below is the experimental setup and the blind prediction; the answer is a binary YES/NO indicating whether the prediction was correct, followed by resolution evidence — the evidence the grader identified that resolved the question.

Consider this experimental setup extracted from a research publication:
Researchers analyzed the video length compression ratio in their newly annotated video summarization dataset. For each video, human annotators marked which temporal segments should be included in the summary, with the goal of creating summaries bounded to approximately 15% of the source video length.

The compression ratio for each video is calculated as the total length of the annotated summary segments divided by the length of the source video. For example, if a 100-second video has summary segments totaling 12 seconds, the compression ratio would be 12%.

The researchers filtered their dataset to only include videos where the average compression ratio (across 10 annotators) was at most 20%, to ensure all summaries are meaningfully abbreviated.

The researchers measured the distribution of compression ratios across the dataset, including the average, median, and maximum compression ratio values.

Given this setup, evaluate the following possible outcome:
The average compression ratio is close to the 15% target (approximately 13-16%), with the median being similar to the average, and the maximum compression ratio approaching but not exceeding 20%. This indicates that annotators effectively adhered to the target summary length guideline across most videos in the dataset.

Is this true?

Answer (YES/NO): YES